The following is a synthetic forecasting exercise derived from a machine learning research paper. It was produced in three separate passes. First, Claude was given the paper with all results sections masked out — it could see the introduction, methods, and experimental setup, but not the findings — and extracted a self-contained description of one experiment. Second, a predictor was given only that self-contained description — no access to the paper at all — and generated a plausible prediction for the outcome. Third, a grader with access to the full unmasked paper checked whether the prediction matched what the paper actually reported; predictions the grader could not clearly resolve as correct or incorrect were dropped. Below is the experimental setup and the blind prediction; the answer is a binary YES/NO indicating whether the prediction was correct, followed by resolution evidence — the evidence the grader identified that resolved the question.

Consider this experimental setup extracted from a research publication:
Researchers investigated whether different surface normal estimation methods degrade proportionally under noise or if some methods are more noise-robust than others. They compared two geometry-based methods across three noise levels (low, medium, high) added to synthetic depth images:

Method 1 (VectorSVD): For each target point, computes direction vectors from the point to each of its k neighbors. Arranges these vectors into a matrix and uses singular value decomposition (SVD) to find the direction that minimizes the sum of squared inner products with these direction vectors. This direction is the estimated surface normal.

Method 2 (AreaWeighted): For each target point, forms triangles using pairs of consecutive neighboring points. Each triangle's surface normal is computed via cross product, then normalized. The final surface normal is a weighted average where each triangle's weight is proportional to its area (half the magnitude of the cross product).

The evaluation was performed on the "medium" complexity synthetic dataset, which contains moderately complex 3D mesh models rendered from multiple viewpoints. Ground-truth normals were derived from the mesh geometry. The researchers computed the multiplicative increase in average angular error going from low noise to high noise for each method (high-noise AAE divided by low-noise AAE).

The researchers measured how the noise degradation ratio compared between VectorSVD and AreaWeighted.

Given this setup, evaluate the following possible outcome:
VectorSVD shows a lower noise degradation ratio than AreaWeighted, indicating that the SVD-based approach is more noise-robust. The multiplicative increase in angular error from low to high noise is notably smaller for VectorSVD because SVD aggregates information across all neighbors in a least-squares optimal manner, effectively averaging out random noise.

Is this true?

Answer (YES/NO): NO